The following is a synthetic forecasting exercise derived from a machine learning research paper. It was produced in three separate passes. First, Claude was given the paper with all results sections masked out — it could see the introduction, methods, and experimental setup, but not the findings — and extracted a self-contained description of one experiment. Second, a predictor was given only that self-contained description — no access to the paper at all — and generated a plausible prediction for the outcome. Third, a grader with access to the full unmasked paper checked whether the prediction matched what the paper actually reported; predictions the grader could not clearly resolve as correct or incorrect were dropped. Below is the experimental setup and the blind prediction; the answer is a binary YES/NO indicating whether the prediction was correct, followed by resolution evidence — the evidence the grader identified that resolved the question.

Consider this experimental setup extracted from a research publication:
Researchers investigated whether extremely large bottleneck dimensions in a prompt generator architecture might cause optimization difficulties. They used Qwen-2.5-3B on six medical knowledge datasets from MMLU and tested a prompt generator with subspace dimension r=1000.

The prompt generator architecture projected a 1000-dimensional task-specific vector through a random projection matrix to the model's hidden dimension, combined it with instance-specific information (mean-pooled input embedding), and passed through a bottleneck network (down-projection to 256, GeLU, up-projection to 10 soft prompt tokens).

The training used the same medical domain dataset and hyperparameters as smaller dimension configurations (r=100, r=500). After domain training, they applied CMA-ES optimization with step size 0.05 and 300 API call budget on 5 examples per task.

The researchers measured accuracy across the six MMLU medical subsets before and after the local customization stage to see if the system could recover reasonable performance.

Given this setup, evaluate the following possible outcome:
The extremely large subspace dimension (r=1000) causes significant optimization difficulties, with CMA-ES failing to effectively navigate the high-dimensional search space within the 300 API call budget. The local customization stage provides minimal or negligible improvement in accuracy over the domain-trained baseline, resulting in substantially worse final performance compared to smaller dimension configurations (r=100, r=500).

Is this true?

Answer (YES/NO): NO